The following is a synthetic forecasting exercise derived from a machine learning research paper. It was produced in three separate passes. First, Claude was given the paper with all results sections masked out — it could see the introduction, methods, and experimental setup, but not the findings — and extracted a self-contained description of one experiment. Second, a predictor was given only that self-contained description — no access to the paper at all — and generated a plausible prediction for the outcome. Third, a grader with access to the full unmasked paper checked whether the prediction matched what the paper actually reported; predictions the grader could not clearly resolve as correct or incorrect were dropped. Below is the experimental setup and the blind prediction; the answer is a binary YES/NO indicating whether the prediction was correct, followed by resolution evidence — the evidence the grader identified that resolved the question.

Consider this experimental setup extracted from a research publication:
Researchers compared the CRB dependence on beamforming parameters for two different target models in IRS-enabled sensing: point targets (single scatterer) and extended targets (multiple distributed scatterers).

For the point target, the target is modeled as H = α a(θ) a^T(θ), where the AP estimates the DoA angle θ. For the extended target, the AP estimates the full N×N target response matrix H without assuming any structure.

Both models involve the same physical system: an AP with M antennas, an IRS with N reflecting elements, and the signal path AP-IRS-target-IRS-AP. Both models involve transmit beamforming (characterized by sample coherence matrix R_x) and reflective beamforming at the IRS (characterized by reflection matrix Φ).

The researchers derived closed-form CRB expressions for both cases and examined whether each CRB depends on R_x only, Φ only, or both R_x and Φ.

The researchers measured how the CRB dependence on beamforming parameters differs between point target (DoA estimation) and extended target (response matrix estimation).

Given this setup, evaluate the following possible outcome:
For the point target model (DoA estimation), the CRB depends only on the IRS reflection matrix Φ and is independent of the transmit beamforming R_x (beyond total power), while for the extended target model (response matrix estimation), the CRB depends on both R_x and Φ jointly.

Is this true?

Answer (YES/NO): NO